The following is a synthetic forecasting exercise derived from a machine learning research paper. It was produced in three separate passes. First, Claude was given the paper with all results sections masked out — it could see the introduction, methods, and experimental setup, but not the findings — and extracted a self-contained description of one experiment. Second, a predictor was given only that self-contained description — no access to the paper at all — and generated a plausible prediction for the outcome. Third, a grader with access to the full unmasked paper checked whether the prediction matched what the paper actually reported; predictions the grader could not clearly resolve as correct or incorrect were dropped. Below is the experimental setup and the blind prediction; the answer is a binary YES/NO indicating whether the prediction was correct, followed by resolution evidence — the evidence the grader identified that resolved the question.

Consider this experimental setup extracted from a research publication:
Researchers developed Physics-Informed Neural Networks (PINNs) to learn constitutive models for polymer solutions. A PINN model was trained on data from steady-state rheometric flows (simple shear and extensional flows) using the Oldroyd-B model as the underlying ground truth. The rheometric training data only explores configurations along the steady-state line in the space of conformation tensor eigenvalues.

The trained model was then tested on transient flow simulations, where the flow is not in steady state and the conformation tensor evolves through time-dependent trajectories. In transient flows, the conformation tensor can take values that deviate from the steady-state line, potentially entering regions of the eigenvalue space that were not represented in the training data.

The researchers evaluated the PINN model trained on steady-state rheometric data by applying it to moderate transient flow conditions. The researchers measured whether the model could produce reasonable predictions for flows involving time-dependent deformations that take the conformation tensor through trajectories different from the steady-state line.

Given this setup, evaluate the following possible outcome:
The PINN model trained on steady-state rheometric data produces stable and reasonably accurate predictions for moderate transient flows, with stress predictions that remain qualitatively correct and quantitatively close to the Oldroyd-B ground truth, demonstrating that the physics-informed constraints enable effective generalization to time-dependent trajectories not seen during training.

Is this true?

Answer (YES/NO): YES